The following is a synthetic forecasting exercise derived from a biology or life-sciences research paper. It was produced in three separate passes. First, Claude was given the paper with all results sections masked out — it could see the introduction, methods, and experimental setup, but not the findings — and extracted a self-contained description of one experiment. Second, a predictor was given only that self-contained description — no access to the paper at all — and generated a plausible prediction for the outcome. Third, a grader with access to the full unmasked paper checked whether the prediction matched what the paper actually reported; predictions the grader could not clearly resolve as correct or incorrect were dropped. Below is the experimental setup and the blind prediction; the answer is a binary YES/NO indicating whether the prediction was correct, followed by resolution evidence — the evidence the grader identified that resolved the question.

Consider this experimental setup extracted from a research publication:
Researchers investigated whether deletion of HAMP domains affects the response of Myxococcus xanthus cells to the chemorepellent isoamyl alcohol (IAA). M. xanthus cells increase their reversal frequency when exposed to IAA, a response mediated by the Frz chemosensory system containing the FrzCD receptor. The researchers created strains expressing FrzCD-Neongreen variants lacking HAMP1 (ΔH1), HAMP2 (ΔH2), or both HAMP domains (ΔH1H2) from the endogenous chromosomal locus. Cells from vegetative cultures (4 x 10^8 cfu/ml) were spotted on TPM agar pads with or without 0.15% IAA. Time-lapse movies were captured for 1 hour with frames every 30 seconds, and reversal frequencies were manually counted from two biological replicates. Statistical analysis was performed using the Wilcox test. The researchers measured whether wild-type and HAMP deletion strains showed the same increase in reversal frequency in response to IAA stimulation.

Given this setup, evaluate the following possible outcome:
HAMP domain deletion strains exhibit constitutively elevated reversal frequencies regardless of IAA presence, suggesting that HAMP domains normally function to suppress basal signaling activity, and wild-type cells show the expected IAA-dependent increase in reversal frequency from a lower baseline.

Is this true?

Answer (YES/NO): NO